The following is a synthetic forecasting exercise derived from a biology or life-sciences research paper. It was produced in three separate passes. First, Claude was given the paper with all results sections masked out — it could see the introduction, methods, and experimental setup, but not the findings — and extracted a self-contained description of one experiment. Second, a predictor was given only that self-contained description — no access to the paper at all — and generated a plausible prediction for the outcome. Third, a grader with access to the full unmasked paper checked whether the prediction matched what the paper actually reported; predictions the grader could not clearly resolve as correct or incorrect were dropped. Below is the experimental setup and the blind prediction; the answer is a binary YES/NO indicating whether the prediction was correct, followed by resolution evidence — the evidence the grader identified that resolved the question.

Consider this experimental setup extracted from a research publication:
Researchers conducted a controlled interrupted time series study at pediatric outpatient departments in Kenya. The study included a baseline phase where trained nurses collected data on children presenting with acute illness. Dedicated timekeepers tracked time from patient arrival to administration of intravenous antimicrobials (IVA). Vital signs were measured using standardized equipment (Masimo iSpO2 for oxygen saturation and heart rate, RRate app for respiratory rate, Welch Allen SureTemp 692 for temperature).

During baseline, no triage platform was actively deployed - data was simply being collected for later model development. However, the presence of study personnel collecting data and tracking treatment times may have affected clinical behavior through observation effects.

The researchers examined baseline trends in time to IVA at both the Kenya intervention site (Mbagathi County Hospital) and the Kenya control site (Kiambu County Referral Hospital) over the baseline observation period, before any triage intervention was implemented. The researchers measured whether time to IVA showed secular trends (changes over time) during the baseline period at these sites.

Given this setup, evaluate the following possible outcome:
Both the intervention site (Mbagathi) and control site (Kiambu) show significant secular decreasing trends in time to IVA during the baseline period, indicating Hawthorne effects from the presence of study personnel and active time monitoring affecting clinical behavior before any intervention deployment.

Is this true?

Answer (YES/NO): YES